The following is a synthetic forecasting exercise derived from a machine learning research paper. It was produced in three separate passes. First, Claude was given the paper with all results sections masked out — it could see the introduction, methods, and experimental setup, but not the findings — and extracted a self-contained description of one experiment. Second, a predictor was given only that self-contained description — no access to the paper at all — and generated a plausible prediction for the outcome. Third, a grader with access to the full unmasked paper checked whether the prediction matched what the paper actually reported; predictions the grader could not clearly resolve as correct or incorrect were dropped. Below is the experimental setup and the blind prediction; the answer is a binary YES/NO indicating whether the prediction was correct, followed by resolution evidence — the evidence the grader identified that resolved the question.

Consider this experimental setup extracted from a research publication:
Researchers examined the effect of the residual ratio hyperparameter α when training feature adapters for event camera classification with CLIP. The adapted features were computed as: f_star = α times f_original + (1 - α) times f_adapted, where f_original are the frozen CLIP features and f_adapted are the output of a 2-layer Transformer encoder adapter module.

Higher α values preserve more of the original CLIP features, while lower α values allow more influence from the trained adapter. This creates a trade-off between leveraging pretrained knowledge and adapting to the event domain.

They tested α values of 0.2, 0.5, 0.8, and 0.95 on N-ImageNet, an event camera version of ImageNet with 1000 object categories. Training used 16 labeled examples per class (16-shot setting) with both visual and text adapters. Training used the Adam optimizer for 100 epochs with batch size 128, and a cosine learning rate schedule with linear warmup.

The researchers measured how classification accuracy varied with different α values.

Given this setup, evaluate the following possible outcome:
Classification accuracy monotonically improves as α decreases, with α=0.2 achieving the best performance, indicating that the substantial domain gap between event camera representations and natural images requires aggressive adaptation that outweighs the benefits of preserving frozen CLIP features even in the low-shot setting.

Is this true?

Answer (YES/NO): NO